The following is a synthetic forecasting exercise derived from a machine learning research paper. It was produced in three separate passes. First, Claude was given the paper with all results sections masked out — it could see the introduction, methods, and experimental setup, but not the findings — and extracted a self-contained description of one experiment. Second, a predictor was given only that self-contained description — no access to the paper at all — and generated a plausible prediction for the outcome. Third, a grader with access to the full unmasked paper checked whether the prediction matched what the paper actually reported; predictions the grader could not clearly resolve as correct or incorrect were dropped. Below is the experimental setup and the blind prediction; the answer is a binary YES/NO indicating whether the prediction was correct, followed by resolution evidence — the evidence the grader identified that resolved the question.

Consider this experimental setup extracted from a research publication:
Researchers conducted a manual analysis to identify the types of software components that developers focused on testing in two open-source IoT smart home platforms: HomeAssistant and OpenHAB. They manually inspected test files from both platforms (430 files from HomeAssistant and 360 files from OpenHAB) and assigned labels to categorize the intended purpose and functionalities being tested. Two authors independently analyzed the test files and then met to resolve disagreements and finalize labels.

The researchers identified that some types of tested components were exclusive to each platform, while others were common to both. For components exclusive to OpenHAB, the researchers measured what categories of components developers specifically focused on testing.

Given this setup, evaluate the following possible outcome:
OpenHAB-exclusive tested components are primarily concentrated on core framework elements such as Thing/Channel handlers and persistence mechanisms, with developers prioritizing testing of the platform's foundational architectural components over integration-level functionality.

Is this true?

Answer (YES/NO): NO